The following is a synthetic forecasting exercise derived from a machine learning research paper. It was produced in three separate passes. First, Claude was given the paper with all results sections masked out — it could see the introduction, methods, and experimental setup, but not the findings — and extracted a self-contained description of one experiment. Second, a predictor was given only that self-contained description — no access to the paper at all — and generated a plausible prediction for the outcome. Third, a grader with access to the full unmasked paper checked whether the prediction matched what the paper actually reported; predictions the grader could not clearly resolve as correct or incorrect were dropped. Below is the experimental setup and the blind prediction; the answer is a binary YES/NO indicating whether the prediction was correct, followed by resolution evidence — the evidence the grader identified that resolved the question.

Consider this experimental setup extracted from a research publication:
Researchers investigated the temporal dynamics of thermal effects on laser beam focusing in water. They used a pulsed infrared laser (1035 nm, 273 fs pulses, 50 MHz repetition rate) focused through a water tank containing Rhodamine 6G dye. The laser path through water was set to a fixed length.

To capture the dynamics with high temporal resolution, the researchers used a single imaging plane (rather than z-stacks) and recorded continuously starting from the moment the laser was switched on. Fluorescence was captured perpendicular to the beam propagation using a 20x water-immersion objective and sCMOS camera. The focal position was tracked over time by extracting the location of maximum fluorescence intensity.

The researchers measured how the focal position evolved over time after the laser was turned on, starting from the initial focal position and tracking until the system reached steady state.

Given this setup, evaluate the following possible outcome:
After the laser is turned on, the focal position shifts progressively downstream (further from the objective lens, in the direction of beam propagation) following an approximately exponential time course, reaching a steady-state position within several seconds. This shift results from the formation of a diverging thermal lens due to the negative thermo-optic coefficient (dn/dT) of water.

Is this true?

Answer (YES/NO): YES